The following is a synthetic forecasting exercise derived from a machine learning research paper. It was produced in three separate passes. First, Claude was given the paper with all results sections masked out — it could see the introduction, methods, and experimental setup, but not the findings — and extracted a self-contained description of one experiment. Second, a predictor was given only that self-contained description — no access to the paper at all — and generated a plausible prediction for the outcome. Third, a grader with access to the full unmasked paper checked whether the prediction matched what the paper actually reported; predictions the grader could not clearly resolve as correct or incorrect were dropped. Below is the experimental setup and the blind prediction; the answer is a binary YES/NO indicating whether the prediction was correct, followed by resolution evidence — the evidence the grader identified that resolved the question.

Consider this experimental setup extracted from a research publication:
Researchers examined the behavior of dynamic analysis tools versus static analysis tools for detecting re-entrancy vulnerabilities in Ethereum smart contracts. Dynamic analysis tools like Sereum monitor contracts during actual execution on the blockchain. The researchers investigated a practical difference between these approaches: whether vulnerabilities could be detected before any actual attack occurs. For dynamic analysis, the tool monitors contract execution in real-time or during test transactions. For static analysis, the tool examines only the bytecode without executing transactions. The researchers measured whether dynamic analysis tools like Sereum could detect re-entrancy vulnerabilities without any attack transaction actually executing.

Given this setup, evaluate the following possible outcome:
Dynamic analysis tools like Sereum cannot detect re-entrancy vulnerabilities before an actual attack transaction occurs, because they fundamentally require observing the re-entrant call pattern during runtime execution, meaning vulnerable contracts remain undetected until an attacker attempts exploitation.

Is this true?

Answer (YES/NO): NO